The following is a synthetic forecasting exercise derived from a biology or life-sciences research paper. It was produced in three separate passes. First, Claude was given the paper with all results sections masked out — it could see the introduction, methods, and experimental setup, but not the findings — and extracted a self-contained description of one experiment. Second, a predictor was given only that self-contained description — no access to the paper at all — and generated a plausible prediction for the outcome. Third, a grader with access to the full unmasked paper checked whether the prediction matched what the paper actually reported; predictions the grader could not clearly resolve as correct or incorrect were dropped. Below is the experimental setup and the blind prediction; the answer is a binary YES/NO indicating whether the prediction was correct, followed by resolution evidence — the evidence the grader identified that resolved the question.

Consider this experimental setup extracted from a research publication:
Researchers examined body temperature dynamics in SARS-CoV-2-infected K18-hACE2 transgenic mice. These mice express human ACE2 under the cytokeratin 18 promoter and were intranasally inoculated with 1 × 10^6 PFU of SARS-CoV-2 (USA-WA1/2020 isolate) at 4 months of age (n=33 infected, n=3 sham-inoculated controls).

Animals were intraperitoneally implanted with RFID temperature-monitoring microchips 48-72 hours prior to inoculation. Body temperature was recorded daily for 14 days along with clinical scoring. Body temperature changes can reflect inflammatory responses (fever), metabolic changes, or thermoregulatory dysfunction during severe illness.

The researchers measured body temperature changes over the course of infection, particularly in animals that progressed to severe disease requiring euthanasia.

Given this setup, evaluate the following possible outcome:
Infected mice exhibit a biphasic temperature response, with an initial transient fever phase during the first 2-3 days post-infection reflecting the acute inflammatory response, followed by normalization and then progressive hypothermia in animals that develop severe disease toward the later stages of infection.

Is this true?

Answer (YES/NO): NO